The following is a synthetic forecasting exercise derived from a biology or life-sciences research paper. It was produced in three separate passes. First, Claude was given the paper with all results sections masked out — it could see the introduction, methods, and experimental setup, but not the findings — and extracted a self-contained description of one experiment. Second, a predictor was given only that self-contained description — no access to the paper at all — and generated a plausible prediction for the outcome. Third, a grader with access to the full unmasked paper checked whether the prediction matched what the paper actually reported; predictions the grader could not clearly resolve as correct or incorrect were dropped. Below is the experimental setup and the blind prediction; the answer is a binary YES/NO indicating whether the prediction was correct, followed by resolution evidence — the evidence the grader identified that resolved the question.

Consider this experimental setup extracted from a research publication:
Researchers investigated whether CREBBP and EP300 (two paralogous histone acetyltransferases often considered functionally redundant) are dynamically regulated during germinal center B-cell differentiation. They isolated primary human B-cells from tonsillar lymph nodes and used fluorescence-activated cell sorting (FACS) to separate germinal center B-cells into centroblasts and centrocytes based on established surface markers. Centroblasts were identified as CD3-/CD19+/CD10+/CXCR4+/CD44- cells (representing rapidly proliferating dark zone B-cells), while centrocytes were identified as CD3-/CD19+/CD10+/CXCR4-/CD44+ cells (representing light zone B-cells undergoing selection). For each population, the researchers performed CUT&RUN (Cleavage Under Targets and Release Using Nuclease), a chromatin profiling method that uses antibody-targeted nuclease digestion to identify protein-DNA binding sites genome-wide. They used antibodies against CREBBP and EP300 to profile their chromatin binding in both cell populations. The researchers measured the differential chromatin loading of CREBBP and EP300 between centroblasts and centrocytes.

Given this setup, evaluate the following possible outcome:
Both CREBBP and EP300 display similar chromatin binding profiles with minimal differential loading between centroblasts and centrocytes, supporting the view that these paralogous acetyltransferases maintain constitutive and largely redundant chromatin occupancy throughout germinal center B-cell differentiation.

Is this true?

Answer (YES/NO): NO